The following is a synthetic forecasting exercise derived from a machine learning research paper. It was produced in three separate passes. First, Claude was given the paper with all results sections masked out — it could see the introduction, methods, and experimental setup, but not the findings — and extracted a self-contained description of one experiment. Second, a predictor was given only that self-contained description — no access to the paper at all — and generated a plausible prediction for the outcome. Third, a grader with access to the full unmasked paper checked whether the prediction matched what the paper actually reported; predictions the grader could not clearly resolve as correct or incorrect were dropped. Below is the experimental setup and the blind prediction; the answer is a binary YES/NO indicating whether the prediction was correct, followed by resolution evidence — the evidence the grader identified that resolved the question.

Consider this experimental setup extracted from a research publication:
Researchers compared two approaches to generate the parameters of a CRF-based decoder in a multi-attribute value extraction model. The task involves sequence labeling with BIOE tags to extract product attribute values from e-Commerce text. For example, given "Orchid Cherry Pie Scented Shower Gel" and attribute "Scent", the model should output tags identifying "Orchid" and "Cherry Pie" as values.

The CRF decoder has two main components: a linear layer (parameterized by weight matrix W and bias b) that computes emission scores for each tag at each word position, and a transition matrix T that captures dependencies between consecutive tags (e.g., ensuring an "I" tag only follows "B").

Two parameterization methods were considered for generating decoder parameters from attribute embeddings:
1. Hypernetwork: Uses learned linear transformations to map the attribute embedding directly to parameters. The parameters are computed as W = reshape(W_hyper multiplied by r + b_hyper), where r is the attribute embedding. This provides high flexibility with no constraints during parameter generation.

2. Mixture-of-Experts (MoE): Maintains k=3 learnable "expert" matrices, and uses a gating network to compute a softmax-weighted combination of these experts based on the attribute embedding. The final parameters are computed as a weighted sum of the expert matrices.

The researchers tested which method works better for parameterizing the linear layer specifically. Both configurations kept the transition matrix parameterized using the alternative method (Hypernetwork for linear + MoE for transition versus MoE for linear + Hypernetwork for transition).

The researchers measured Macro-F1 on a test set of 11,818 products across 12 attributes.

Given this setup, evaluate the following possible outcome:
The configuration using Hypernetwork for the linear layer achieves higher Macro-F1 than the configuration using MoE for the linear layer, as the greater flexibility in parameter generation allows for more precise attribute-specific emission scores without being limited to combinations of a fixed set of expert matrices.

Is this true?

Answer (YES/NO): YES